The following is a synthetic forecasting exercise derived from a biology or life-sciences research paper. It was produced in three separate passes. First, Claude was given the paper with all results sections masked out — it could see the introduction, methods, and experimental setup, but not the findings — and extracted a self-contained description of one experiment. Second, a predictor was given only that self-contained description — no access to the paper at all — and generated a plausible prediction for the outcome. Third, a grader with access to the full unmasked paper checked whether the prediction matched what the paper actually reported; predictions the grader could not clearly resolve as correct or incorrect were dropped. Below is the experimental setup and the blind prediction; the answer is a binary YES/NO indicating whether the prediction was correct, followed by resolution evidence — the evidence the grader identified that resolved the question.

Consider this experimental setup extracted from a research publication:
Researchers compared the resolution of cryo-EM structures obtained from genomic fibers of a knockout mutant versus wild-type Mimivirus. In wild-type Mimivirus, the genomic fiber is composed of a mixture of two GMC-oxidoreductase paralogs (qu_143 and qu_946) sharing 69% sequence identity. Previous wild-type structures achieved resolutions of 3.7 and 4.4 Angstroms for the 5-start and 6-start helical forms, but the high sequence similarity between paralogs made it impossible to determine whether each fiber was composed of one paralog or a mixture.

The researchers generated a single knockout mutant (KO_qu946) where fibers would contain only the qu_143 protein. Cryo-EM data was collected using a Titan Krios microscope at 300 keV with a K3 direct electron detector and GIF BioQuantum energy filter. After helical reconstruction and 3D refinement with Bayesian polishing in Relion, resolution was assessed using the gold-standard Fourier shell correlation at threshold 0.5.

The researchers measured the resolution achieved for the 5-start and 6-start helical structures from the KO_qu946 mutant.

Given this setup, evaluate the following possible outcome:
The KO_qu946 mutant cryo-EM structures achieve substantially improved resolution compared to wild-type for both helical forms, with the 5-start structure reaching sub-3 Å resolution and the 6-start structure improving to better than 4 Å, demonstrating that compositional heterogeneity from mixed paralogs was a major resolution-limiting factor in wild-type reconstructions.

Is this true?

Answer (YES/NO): NO